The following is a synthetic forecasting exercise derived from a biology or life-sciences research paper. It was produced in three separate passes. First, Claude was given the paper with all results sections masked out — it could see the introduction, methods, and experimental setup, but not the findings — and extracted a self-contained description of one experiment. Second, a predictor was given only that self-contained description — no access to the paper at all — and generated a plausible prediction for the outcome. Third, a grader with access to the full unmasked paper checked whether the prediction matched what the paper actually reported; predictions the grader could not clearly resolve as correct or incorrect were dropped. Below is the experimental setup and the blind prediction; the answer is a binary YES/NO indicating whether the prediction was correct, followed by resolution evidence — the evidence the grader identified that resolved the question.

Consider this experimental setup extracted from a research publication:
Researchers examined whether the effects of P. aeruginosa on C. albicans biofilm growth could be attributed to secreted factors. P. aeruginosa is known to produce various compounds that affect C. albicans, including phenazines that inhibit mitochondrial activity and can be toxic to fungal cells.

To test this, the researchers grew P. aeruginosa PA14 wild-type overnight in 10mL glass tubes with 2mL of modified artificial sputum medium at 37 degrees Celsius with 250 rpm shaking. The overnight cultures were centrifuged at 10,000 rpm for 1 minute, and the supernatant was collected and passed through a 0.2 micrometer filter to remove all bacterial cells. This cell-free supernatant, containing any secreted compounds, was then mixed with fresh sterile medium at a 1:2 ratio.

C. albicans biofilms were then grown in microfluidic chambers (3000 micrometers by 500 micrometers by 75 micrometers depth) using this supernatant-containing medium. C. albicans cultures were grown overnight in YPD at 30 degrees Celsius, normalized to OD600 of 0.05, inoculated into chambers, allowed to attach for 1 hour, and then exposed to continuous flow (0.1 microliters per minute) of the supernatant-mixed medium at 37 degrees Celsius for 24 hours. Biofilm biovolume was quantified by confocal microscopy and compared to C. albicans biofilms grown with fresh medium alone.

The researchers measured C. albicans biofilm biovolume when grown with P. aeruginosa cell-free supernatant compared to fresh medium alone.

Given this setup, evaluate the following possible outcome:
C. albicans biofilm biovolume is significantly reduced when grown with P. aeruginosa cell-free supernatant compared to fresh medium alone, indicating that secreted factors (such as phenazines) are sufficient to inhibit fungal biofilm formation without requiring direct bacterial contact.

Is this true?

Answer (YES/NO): NO